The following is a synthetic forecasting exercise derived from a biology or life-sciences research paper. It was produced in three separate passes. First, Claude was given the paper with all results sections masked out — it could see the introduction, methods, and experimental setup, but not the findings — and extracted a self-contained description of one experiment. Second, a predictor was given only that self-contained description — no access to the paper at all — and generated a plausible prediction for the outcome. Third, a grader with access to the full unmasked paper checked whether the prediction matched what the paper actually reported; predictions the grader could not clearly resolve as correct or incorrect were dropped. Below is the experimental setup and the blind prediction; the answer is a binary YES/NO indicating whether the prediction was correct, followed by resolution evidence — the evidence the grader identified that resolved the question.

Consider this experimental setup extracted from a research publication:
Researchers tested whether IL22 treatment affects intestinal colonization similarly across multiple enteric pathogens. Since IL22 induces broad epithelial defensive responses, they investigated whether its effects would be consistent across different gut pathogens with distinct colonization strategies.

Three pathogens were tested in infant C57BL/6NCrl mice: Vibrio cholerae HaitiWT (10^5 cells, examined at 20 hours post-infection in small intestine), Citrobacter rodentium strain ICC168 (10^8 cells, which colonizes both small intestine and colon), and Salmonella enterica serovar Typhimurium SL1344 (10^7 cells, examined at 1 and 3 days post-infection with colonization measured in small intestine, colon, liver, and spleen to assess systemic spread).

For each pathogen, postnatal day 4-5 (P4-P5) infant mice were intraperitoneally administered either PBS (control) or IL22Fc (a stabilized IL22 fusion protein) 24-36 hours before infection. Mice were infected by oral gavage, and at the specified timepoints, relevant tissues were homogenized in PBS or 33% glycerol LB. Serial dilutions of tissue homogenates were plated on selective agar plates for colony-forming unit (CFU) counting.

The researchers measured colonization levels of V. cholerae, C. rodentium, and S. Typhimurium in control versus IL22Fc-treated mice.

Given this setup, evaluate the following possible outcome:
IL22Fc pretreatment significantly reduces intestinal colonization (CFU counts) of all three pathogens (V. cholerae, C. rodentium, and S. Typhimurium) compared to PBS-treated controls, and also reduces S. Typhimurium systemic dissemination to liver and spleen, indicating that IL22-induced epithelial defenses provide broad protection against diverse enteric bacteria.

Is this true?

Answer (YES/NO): NO